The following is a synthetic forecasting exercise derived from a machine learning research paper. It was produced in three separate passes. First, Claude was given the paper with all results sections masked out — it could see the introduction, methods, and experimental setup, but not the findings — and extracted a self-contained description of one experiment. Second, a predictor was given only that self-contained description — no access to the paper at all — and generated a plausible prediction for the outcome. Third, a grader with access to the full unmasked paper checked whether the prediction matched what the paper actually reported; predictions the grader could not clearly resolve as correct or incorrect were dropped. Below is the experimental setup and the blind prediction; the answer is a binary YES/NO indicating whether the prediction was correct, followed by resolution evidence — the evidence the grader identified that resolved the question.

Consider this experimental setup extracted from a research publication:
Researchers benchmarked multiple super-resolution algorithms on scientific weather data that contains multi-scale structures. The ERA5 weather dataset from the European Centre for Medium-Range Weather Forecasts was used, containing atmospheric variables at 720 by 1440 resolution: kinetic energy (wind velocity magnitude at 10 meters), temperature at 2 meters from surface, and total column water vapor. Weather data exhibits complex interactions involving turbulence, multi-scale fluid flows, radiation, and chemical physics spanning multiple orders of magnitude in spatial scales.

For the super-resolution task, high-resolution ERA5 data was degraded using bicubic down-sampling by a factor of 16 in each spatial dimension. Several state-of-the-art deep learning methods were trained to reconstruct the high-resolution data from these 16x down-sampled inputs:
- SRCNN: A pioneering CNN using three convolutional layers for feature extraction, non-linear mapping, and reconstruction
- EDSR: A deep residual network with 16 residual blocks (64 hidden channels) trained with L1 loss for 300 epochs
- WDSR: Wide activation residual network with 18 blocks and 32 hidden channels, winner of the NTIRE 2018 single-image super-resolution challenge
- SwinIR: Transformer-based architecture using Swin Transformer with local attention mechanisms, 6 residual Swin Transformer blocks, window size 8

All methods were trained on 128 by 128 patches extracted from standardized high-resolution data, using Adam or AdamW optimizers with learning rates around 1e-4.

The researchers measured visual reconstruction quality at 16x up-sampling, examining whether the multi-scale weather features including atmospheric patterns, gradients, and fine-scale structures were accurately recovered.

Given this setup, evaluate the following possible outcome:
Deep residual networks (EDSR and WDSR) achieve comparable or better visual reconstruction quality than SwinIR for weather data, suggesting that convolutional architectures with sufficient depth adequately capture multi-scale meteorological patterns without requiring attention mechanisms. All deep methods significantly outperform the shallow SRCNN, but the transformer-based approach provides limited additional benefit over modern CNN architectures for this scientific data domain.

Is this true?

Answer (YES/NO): NO